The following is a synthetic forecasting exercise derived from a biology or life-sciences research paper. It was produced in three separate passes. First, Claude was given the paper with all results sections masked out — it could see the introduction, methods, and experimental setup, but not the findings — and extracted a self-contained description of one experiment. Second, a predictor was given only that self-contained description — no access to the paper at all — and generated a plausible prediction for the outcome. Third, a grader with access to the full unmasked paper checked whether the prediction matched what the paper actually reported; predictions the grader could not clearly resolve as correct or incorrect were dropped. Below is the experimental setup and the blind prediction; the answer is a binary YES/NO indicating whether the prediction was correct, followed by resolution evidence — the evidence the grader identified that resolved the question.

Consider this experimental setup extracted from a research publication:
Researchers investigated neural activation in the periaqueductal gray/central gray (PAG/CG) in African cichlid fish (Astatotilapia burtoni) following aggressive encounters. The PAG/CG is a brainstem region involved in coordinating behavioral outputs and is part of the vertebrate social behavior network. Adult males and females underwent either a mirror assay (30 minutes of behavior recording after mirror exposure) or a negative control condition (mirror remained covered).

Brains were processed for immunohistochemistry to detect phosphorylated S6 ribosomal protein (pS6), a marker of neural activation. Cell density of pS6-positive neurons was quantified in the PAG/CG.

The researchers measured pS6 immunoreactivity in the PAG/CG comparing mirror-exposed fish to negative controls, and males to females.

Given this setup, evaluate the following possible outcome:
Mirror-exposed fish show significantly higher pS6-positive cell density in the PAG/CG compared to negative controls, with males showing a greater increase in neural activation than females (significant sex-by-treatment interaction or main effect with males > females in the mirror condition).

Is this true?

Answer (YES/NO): NO